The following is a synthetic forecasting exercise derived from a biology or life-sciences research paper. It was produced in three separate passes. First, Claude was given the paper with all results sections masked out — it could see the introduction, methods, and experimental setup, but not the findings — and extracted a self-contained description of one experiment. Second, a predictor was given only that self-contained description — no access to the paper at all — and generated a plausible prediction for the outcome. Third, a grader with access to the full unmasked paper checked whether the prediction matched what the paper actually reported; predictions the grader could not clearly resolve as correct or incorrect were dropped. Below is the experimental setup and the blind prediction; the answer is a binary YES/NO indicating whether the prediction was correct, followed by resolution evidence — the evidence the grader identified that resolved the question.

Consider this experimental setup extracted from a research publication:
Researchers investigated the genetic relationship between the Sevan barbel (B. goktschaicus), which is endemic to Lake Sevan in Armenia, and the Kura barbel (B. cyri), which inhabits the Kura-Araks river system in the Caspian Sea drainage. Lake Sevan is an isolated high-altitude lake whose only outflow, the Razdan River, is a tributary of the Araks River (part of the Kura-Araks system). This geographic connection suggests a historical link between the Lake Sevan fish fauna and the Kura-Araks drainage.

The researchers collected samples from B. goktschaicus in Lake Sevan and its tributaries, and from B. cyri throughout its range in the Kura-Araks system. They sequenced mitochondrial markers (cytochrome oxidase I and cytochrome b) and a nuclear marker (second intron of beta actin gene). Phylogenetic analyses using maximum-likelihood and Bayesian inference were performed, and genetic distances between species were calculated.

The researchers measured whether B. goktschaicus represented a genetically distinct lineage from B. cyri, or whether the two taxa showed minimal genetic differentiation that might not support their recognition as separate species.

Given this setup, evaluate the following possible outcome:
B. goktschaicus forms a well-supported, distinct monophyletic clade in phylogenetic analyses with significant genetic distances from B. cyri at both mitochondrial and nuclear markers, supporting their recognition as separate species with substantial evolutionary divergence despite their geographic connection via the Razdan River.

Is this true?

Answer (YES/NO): NO